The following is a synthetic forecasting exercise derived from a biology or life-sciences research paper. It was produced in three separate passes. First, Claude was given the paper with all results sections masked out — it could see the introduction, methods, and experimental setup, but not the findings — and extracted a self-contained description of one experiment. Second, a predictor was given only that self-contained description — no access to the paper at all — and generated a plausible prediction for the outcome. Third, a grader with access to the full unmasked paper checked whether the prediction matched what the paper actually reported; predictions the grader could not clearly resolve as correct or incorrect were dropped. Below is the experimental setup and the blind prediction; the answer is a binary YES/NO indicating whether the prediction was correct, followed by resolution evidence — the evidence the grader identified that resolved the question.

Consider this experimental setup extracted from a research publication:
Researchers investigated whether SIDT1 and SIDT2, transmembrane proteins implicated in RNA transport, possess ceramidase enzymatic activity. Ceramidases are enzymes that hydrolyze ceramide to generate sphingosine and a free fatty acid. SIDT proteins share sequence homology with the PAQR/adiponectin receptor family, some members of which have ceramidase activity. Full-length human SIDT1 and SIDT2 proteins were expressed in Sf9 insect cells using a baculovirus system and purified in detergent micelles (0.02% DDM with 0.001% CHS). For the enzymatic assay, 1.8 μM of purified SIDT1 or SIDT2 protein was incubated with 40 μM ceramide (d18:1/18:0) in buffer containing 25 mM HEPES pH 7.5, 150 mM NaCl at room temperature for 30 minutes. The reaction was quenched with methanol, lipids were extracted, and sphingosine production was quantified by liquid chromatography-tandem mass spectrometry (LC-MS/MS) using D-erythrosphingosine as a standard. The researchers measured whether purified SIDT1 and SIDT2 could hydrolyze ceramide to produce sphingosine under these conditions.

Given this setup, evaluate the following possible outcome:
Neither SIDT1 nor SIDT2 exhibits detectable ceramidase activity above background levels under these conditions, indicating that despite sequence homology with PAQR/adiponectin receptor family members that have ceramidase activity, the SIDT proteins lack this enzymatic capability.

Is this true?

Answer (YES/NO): NO